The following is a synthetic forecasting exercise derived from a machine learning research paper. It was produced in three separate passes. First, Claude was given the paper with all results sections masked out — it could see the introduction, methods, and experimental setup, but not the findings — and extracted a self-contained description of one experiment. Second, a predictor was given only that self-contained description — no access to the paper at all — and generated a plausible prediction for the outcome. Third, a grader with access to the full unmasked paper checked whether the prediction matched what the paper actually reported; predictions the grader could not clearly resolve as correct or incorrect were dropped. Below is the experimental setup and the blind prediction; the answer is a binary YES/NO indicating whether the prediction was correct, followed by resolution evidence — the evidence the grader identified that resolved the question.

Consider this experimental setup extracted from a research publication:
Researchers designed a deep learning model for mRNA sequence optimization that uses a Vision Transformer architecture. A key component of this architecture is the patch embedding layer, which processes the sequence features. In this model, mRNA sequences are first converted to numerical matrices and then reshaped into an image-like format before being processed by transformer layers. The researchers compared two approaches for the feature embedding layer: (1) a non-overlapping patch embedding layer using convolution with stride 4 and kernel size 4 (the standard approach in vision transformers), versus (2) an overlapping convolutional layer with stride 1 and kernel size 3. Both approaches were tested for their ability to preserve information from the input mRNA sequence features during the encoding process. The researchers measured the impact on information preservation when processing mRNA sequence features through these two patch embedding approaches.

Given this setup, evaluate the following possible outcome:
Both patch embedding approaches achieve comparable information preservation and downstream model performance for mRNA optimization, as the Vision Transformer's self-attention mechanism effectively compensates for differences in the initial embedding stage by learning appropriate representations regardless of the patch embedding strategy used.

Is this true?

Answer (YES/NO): NO